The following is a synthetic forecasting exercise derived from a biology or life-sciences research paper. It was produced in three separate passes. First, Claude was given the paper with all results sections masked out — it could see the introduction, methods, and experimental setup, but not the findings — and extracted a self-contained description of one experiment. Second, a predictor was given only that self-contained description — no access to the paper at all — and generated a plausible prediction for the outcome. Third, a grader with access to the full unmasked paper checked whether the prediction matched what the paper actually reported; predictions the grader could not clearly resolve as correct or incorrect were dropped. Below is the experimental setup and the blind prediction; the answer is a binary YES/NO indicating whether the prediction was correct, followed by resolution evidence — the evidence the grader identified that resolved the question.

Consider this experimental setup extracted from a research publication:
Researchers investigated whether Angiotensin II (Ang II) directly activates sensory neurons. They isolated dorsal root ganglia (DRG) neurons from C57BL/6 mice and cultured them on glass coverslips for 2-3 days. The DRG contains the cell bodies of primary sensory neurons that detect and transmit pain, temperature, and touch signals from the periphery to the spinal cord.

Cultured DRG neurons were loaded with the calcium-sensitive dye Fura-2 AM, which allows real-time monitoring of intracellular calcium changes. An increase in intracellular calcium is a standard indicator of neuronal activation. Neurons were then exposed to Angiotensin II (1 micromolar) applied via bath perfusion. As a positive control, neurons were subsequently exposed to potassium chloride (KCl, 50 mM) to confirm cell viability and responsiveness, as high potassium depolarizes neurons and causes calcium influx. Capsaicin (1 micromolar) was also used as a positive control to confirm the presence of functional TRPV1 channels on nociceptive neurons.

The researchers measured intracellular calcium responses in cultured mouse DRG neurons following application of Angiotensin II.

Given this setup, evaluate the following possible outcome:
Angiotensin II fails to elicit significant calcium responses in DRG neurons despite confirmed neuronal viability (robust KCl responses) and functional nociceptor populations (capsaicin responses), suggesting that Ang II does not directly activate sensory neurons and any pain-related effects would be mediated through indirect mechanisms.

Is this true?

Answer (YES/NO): YES